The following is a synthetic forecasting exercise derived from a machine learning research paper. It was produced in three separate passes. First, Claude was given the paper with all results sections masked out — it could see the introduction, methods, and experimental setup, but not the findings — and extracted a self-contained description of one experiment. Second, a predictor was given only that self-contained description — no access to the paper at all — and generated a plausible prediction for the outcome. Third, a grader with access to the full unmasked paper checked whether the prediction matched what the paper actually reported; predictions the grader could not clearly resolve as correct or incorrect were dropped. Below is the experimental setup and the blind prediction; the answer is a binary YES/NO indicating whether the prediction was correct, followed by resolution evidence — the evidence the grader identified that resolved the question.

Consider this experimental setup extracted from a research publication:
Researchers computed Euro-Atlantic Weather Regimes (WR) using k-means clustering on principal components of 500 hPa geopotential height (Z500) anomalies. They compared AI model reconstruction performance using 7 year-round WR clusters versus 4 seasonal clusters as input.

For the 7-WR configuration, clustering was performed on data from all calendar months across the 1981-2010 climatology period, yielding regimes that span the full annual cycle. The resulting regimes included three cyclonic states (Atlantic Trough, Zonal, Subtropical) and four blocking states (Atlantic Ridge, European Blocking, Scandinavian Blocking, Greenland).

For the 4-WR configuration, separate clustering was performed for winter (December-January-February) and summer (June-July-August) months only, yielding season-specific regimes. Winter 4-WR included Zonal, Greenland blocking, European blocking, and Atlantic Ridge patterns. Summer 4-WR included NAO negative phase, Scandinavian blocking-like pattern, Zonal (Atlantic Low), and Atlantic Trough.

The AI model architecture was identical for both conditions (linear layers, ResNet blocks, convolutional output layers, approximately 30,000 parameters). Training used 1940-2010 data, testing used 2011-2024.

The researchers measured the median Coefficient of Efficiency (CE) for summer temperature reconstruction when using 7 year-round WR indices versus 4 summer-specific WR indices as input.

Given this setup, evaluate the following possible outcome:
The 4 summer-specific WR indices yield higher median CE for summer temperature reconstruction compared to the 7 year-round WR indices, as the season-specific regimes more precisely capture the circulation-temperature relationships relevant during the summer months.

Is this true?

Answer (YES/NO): NO